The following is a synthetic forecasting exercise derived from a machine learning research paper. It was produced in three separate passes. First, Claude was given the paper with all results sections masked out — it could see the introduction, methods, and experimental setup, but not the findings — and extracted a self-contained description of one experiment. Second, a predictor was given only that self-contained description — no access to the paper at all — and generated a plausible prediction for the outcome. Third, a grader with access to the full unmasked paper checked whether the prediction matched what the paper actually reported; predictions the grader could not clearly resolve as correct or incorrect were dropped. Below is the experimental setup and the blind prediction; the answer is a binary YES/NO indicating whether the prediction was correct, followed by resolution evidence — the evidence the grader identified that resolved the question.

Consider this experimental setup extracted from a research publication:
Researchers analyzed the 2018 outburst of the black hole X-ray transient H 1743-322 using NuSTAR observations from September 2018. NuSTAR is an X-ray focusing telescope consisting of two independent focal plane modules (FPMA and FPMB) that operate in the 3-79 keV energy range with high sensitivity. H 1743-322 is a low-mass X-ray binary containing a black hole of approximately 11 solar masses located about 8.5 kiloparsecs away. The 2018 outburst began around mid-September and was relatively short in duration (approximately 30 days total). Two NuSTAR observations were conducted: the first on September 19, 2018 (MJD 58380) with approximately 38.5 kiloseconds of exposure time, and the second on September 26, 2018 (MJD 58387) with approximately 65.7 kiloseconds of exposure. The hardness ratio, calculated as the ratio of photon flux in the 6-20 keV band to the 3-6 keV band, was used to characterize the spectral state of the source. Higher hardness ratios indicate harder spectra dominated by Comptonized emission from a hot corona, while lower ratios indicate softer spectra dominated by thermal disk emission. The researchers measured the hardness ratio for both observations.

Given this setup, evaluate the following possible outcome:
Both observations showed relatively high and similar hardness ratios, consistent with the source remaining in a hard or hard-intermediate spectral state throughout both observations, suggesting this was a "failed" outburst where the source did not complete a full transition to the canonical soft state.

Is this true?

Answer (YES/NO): YES